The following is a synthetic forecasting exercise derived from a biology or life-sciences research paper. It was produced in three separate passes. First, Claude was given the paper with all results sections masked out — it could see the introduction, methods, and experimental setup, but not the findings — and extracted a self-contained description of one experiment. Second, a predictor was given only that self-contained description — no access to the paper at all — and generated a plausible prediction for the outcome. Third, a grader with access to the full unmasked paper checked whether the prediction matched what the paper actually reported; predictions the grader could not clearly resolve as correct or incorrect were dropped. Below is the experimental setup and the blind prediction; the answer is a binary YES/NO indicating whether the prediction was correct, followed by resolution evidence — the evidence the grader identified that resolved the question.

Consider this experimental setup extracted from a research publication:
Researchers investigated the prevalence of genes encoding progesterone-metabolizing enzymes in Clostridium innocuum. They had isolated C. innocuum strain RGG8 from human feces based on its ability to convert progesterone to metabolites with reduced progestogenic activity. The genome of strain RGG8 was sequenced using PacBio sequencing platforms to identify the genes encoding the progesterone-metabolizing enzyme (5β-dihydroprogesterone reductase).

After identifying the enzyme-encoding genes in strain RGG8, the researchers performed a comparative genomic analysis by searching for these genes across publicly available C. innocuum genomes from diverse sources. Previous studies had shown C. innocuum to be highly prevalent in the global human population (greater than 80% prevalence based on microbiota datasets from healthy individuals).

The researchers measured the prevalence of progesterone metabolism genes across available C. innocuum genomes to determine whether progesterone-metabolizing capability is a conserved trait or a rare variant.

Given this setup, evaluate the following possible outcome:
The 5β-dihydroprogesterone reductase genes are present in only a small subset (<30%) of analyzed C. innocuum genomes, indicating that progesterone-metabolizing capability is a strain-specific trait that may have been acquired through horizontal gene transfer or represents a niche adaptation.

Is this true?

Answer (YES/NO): NO